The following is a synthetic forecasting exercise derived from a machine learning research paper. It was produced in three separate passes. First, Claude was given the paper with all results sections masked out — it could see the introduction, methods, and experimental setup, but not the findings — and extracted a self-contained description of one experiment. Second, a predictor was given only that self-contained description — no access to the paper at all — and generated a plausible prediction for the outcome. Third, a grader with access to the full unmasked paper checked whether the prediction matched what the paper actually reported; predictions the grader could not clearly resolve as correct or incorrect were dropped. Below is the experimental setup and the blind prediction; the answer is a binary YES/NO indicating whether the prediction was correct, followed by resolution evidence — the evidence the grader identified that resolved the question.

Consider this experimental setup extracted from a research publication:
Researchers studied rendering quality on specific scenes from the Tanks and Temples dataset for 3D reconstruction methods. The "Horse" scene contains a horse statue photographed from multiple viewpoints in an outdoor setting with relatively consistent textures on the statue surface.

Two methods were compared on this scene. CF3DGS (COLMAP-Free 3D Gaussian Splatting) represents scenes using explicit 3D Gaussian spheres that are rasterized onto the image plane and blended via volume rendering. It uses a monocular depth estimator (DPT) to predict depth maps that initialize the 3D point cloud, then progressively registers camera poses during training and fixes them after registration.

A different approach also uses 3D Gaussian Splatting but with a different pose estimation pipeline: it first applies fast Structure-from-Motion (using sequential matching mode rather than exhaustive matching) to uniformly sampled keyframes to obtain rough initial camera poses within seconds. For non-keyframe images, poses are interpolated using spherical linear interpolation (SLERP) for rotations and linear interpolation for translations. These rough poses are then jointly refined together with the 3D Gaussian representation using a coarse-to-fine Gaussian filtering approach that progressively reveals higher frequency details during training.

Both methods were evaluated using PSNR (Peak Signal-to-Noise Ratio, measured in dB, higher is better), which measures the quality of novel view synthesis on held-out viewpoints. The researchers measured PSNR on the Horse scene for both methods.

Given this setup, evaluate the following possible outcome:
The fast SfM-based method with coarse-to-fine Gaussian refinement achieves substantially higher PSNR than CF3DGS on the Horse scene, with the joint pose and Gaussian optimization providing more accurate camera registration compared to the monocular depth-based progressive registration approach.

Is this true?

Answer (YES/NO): NO